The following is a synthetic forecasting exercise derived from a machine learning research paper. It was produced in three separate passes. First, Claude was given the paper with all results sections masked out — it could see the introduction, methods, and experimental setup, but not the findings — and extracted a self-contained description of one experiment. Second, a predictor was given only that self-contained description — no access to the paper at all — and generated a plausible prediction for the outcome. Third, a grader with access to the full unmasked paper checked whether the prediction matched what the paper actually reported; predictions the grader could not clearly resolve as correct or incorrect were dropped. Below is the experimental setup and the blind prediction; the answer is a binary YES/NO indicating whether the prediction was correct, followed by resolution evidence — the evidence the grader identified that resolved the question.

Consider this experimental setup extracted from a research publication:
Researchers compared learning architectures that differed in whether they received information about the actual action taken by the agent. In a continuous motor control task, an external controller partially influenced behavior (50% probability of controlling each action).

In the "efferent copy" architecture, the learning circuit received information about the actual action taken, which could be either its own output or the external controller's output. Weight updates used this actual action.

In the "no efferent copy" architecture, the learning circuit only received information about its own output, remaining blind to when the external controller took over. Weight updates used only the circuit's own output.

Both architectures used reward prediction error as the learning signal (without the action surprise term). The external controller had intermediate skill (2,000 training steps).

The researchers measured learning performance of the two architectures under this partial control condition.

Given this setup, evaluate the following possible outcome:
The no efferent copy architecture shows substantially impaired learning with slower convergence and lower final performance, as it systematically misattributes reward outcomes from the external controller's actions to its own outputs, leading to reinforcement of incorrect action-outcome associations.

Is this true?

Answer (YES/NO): NO